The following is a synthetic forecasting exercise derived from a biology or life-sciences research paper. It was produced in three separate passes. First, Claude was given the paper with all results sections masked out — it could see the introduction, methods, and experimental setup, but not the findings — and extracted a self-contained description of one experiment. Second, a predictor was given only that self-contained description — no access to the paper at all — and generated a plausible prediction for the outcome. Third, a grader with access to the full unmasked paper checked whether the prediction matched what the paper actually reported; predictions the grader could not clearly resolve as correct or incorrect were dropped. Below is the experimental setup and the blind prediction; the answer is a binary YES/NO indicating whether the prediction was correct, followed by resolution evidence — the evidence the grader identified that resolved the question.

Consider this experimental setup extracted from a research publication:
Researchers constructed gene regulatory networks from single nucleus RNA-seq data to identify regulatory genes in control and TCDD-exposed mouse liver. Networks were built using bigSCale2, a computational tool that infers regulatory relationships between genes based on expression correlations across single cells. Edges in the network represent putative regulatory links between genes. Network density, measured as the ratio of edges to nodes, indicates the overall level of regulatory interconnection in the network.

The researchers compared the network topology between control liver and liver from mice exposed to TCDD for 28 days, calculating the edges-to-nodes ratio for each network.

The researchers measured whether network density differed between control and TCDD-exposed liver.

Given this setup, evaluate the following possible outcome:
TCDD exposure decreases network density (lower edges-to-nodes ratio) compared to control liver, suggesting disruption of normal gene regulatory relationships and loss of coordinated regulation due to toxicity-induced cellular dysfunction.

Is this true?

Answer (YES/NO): NO